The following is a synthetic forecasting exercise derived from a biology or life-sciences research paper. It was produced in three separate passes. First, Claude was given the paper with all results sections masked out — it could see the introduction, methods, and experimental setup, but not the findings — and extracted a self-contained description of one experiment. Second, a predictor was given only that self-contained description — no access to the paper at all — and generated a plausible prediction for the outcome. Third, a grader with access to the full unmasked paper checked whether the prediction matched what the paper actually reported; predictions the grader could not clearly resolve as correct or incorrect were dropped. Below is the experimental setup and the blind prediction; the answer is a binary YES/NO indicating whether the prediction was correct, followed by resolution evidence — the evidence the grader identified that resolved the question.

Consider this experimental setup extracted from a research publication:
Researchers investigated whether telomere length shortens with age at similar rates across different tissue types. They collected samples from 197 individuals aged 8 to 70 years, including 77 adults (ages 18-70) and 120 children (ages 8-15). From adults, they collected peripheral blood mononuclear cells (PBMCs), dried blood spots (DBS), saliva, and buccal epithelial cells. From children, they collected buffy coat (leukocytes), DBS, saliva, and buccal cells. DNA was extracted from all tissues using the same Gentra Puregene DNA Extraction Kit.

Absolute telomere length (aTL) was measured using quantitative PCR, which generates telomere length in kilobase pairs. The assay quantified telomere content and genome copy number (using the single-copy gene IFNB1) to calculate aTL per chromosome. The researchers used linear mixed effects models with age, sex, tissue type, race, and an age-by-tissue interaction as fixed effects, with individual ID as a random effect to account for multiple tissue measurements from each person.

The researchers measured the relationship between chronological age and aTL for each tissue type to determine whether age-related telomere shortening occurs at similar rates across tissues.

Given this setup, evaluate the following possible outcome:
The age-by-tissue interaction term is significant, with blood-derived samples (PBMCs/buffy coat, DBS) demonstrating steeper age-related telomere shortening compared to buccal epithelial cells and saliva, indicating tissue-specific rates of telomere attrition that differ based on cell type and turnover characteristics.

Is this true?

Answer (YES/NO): NO